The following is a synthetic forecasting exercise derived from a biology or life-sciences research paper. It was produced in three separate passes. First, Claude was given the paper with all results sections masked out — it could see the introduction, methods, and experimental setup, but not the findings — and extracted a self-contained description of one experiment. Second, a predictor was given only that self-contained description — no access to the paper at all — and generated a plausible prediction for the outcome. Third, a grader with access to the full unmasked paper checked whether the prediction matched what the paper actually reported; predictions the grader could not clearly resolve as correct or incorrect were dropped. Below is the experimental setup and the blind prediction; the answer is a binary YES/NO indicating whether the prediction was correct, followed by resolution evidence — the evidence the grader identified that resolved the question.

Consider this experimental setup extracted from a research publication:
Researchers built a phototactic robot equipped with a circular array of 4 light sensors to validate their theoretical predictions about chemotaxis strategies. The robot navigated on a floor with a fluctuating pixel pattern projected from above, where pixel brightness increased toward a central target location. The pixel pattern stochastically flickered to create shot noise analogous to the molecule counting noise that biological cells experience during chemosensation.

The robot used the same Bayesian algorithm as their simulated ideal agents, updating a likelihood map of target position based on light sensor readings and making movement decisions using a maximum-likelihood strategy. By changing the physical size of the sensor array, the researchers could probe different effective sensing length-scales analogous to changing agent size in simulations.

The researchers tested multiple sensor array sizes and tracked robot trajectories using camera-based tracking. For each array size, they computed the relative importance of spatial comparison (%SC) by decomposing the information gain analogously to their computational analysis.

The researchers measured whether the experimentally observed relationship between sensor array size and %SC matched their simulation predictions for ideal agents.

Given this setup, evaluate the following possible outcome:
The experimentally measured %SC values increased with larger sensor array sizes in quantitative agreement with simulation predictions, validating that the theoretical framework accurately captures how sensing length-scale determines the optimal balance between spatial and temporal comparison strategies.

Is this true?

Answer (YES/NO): YES